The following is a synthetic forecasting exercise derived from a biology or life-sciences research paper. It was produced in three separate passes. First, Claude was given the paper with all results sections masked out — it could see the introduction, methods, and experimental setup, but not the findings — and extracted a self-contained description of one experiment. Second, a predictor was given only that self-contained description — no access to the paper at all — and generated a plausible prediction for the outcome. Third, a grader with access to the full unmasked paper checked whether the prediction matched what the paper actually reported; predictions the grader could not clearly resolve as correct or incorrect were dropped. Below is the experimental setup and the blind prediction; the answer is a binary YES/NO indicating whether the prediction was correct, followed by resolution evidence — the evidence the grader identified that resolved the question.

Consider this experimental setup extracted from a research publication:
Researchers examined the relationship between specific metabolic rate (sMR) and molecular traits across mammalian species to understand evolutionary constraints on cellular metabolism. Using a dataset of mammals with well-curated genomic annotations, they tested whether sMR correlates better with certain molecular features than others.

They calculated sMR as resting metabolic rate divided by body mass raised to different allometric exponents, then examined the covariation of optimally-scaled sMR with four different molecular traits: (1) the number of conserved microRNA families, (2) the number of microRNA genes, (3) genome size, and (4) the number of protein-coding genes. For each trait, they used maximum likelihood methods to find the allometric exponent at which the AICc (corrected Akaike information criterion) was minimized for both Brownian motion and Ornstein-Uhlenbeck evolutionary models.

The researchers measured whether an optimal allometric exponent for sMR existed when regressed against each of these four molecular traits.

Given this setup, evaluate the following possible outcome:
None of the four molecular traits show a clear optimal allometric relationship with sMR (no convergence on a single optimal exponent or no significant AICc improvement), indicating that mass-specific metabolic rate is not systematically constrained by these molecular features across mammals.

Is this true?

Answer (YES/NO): NO